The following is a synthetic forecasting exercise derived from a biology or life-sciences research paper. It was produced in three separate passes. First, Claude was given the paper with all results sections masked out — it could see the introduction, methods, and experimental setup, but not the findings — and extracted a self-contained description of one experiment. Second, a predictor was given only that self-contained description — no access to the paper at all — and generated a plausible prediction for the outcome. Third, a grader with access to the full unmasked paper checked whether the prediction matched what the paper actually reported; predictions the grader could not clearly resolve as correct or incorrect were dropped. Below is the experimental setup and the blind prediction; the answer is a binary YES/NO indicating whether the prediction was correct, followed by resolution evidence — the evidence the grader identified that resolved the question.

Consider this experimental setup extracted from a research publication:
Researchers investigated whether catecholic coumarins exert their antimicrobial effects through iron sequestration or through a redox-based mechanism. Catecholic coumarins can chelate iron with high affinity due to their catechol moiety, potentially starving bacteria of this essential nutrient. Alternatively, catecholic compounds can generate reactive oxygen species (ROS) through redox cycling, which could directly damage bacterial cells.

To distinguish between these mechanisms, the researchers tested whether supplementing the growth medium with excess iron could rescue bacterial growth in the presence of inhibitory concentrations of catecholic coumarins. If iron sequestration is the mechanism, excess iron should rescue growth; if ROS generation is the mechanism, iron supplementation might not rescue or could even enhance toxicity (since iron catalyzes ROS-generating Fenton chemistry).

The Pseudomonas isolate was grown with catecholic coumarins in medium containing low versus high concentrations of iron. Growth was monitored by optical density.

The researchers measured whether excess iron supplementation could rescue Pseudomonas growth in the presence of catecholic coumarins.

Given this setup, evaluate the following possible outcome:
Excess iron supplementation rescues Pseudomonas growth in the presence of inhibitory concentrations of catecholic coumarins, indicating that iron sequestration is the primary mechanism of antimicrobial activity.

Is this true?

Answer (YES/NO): NO